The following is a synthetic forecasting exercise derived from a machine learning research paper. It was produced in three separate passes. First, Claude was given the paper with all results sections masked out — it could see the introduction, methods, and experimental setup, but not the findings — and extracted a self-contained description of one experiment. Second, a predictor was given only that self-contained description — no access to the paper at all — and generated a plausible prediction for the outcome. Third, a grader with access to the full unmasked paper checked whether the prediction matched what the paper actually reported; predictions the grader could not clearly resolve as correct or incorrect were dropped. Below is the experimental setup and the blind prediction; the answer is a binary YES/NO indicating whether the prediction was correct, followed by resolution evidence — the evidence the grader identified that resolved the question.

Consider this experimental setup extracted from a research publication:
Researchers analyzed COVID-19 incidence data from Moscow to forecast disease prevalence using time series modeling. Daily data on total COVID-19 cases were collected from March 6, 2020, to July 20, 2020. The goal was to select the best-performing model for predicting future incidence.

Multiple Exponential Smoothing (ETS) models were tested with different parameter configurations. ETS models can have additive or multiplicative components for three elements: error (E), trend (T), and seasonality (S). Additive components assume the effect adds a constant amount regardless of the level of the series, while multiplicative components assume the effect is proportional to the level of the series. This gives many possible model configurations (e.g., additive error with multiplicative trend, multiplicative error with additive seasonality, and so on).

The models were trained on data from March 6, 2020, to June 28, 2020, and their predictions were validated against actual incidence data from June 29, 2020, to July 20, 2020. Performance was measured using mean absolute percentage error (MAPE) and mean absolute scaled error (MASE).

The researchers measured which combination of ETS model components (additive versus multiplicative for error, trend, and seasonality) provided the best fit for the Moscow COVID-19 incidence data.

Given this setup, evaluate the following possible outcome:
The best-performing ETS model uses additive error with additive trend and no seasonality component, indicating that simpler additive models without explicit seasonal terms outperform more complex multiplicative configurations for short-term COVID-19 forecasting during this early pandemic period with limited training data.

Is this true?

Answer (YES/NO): NO